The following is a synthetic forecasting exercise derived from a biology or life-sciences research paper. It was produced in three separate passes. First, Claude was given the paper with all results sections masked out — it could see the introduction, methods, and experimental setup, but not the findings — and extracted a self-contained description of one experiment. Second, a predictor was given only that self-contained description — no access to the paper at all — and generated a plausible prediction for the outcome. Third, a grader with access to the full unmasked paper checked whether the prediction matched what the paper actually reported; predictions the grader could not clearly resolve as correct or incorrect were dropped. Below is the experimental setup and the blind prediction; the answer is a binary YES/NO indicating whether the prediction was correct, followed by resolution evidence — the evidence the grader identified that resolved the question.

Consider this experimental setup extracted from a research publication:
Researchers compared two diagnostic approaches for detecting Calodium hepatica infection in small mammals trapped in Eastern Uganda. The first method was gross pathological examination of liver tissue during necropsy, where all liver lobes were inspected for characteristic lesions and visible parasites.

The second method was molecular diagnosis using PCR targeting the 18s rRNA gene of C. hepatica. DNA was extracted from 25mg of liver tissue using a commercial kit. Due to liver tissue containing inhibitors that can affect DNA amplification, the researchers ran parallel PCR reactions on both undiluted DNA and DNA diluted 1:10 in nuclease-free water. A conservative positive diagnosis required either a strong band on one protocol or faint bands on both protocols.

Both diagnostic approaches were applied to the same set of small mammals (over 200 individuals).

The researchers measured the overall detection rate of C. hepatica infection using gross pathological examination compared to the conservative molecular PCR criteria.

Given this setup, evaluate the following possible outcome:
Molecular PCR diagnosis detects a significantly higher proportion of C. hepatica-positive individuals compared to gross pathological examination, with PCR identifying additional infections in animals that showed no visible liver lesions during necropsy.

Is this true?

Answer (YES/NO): NO